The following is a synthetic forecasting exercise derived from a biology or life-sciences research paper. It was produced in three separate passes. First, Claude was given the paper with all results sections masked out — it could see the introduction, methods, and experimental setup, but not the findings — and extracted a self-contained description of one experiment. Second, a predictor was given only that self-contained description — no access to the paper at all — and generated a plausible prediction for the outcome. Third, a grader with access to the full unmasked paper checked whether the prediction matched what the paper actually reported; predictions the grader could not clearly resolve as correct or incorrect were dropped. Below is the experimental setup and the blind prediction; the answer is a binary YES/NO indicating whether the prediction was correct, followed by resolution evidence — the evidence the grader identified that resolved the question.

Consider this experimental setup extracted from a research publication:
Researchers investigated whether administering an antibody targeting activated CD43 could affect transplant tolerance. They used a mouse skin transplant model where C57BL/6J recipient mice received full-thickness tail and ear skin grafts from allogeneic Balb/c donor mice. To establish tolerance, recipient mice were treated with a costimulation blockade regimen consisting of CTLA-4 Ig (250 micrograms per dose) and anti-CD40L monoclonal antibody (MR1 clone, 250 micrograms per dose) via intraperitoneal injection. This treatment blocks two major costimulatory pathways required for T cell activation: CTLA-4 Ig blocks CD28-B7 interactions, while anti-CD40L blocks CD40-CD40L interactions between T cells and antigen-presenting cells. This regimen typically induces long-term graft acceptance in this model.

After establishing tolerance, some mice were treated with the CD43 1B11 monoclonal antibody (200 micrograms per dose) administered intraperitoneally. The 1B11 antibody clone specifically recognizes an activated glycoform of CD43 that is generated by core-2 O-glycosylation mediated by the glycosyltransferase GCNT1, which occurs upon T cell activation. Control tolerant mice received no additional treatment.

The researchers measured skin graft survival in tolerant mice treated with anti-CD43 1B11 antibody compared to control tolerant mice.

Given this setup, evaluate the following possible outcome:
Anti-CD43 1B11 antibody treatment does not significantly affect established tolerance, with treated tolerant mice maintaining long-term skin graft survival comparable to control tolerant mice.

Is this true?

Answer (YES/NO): NO